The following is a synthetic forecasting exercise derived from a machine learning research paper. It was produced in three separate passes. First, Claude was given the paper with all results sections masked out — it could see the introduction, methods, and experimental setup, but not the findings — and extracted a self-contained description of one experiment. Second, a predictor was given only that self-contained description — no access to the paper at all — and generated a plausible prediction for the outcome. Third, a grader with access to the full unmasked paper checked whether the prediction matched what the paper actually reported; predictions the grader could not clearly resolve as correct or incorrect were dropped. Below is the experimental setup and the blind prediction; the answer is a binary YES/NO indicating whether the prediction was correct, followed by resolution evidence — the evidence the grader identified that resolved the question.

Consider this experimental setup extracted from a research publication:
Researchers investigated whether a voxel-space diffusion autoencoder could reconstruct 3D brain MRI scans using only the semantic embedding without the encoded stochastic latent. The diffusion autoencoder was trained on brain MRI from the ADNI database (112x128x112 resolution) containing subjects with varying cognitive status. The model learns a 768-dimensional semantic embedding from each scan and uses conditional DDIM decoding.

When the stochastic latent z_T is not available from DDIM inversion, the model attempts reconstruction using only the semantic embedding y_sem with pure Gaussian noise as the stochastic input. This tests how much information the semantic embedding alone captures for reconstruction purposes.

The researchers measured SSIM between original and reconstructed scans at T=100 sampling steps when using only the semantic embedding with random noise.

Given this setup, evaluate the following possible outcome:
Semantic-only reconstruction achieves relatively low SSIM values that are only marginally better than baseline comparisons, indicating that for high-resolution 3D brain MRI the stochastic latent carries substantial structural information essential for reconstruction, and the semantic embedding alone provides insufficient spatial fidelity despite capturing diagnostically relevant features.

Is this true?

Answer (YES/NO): YES